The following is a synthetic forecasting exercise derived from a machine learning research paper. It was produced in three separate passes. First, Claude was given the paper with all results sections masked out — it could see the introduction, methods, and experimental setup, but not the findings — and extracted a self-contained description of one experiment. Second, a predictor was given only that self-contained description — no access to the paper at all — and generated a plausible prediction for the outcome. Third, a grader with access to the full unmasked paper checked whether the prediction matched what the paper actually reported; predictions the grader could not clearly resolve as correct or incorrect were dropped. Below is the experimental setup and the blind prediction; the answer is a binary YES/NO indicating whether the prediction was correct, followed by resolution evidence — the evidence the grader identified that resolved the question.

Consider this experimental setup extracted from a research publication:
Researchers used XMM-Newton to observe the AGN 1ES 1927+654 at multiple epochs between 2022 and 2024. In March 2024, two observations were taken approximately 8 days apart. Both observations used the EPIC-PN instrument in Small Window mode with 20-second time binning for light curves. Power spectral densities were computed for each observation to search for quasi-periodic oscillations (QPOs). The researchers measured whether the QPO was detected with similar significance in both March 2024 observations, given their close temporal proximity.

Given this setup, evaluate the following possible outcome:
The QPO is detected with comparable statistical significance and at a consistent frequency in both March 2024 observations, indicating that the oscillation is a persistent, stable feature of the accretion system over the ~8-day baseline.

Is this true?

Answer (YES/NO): NO